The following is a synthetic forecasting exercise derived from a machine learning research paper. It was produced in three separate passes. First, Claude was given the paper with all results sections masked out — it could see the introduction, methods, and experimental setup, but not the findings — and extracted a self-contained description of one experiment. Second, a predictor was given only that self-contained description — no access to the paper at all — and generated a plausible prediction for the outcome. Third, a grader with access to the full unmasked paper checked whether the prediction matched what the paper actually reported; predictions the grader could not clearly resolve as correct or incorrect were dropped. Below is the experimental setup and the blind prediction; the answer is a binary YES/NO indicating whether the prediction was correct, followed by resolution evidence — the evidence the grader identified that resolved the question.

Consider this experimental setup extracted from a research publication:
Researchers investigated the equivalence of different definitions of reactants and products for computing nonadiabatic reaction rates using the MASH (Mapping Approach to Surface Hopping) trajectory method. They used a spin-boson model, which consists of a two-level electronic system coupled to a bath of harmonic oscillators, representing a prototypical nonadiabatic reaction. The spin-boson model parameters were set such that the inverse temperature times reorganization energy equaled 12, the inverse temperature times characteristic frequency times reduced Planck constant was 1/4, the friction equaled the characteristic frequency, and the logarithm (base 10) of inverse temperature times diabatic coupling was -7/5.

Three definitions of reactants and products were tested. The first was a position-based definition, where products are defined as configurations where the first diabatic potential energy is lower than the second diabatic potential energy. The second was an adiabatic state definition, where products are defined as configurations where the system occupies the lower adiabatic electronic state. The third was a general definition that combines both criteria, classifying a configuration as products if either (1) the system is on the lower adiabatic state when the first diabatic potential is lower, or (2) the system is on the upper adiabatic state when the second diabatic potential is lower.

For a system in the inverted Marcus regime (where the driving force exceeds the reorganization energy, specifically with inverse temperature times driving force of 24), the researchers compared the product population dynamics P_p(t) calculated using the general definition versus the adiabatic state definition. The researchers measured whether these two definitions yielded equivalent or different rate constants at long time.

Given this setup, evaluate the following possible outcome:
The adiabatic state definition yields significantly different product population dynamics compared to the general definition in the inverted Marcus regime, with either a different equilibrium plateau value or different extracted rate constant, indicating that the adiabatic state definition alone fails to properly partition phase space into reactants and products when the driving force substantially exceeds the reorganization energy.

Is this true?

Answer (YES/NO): NO